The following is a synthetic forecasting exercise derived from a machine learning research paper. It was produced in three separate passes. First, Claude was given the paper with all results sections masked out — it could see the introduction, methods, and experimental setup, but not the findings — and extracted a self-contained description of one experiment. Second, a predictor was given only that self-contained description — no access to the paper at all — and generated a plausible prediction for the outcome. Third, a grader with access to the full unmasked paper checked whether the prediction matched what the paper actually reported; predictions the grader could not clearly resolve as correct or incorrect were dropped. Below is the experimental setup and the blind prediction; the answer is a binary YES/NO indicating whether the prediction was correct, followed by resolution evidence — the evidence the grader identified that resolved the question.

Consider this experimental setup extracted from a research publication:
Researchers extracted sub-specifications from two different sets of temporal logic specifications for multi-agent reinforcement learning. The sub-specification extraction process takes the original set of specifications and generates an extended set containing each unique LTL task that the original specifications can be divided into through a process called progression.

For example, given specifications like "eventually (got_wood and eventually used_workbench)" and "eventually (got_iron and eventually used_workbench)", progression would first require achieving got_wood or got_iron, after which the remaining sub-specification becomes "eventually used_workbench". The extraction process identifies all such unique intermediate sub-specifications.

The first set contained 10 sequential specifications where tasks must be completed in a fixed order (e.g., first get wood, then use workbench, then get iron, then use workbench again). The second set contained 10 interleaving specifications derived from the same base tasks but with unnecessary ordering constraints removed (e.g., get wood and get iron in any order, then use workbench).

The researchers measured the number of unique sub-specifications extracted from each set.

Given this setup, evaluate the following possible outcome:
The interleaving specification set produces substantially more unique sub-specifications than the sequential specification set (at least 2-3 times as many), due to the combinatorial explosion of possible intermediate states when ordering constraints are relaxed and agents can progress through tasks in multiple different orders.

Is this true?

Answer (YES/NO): NO